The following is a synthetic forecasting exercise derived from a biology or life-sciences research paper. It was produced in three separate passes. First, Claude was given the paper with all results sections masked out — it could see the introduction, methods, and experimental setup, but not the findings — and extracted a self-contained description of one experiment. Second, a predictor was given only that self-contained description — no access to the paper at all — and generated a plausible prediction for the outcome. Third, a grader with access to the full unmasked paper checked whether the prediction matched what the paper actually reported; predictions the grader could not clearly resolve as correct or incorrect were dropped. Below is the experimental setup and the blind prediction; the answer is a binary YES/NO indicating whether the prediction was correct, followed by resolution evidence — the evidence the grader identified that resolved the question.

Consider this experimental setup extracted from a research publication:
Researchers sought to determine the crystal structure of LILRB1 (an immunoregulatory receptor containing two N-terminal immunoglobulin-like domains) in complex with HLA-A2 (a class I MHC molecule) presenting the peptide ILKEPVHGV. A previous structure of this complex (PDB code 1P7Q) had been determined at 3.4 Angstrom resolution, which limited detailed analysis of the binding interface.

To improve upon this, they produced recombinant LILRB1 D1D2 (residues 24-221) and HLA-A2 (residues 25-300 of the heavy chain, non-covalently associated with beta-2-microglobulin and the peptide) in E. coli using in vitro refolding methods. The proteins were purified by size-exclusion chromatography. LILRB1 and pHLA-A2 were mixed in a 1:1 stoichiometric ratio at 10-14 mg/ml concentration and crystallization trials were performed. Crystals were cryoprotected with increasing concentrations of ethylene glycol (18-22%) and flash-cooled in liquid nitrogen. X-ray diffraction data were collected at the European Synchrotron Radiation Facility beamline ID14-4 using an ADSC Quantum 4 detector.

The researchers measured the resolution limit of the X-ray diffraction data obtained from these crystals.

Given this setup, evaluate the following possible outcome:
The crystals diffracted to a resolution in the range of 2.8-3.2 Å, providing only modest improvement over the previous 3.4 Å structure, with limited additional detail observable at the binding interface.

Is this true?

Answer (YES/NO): NO